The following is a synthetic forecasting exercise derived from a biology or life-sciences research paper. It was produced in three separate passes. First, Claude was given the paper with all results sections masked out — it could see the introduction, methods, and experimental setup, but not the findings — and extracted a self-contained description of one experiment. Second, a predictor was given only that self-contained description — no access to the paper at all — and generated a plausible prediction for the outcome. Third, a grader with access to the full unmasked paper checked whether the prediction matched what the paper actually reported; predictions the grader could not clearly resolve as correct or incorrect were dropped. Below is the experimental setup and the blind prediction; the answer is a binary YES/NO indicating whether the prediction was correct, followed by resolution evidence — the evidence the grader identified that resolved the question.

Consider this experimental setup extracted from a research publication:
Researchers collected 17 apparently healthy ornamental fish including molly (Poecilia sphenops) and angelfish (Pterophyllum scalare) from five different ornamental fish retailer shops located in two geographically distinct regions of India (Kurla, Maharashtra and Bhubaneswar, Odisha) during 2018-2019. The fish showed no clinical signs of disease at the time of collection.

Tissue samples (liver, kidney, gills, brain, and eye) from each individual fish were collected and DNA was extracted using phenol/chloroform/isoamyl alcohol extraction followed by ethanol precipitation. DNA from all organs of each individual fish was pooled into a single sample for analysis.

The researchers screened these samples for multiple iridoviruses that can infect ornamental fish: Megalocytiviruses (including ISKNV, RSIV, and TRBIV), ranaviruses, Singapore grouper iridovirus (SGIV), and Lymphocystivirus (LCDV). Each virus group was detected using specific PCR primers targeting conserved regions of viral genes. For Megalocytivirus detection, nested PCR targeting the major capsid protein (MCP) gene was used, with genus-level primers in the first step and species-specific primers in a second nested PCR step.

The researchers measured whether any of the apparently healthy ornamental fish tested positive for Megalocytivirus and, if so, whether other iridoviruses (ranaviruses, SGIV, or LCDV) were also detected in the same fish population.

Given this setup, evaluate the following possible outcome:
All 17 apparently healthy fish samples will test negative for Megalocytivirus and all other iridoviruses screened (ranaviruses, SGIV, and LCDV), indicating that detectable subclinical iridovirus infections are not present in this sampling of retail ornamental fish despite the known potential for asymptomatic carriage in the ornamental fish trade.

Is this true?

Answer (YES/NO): NO